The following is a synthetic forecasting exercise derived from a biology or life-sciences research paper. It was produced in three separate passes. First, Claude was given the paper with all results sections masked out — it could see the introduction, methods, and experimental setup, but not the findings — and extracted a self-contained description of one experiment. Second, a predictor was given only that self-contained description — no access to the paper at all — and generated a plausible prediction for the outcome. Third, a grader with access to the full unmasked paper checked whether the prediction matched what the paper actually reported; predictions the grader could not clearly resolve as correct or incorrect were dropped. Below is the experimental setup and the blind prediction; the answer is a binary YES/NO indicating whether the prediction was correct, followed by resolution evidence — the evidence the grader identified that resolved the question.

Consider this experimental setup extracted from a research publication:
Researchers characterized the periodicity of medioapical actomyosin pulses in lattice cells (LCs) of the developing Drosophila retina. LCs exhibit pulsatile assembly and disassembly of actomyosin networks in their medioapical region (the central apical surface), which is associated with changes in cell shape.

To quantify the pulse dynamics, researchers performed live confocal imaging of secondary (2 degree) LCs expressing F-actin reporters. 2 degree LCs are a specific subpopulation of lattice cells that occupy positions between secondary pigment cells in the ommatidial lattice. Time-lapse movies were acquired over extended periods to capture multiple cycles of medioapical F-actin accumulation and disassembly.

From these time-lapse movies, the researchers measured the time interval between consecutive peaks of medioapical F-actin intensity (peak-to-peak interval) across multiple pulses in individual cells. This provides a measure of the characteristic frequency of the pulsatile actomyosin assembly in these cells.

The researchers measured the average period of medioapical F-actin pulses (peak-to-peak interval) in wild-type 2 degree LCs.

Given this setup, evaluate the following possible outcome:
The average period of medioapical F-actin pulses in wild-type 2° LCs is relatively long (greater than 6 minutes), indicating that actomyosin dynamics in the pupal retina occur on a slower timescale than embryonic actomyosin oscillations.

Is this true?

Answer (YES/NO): NO